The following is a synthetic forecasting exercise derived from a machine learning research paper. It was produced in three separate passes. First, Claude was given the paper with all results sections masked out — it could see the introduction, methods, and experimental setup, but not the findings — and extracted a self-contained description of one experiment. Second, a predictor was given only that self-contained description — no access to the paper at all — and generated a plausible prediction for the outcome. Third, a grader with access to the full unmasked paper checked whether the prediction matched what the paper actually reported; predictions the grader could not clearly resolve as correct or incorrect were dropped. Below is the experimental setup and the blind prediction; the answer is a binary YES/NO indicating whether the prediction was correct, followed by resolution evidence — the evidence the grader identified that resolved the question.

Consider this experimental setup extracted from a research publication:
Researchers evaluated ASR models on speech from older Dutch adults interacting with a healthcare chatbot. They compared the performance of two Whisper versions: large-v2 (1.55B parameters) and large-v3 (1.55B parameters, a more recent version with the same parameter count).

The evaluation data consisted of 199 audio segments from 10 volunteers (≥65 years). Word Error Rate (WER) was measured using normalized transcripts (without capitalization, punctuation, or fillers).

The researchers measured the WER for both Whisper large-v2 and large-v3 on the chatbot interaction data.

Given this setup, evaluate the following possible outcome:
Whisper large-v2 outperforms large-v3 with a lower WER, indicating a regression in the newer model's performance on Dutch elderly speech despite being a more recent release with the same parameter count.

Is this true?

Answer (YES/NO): NO